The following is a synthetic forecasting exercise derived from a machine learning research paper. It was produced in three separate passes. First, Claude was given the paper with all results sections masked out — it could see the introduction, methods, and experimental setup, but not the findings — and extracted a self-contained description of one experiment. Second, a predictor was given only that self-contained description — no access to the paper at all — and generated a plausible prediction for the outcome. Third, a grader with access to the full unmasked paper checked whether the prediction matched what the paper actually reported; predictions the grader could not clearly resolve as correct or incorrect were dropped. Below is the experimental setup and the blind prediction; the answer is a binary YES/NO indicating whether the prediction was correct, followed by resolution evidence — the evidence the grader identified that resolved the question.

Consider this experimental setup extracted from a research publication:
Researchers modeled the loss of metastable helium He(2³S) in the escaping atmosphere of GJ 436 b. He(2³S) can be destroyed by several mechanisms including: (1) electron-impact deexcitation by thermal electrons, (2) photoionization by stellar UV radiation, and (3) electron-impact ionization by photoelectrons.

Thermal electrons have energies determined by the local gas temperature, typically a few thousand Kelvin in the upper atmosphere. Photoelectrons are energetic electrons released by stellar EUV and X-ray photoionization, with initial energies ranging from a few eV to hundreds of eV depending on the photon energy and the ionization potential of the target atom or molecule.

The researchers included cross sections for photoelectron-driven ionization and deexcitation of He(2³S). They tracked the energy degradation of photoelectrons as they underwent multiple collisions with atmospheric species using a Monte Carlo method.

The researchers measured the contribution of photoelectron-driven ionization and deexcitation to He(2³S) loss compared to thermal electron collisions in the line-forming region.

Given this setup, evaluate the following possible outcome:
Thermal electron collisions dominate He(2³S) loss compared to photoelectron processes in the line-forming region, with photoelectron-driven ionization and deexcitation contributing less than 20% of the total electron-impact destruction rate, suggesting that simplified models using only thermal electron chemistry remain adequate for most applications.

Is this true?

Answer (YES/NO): NO